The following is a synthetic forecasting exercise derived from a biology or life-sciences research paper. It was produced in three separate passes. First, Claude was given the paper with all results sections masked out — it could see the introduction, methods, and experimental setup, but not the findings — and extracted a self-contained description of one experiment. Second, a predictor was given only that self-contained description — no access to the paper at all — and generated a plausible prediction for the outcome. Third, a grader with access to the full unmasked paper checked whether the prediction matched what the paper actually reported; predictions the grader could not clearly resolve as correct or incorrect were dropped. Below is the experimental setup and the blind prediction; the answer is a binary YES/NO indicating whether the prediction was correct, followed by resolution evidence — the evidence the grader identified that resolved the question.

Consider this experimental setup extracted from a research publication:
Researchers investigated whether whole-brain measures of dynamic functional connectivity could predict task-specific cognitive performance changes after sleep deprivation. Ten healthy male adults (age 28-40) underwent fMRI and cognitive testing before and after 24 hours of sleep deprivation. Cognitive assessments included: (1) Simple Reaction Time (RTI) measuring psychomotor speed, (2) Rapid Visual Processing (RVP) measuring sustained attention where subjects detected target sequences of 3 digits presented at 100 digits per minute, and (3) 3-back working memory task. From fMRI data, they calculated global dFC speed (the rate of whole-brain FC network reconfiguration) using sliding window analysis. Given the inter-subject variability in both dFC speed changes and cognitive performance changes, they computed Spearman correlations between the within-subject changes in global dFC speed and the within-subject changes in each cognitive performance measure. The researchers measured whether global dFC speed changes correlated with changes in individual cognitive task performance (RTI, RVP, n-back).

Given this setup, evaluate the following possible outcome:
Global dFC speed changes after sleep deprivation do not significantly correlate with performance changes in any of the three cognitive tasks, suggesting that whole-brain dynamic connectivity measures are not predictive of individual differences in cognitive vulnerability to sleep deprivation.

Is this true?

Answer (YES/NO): YES